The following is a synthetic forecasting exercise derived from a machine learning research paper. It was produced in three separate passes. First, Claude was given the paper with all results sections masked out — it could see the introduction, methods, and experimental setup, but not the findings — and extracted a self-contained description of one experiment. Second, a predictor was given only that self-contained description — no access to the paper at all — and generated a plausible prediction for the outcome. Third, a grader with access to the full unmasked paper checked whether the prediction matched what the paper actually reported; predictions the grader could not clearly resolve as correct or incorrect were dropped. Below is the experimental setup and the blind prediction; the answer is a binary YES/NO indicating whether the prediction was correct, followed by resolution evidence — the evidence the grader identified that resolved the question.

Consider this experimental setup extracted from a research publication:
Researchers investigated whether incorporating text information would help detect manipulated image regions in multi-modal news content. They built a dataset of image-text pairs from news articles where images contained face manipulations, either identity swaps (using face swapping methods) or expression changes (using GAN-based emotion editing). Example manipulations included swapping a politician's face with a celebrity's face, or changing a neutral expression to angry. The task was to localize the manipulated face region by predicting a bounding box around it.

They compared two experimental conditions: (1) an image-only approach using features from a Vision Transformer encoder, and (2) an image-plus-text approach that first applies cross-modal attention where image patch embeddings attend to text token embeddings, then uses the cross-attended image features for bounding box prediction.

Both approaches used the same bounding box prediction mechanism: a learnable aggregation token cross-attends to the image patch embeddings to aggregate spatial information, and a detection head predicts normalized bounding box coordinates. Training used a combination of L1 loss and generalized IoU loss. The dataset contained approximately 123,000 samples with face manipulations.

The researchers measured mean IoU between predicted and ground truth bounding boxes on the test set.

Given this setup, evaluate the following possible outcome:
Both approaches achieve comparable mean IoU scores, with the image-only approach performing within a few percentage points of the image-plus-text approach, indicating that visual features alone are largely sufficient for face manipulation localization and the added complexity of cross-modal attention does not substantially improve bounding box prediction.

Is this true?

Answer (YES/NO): YES